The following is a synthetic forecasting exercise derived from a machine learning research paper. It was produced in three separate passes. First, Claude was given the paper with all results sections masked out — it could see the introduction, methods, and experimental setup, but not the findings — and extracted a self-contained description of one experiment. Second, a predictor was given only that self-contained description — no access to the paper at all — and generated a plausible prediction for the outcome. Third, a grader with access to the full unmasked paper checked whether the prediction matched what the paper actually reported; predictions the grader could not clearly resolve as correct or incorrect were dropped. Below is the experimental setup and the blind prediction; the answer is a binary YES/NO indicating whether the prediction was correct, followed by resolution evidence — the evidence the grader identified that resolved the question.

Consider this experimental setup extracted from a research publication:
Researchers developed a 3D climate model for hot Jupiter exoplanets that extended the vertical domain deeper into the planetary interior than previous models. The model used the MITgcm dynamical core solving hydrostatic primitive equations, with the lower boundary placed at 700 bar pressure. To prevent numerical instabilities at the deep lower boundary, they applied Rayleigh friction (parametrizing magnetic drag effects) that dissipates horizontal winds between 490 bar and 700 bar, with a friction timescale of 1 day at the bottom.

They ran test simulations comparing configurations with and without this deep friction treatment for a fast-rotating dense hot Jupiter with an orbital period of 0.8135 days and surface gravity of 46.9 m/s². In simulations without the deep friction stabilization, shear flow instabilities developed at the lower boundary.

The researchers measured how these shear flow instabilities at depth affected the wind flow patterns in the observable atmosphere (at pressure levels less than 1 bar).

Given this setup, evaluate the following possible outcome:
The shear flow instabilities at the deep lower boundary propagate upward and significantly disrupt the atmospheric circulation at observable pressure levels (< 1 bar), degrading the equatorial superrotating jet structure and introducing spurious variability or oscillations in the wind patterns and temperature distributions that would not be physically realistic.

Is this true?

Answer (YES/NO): NO